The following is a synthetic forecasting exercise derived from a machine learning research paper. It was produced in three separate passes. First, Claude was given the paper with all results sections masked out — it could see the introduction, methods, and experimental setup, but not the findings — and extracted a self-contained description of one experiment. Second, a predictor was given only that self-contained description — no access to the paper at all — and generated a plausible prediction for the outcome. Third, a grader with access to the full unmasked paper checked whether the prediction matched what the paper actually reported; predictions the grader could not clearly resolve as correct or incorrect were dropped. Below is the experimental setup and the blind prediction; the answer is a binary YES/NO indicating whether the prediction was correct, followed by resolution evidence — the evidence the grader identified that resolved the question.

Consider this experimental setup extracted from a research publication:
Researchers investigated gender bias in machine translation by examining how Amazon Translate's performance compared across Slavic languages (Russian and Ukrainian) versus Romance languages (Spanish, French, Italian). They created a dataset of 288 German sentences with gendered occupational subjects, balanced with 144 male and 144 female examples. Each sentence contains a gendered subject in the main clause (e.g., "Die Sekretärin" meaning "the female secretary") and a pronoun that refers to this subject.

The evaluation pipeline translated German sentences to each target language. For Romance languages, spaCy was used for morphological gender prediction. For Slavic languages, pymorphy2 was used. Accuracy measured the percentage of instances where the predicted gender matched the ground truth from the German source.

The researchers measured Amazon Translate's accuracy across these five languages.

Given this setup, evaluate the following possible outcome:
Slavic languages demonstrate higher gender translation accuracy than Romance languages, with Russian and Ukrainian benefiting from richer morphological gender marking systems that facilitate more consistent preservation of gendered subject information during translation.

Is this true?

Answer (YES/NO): NO